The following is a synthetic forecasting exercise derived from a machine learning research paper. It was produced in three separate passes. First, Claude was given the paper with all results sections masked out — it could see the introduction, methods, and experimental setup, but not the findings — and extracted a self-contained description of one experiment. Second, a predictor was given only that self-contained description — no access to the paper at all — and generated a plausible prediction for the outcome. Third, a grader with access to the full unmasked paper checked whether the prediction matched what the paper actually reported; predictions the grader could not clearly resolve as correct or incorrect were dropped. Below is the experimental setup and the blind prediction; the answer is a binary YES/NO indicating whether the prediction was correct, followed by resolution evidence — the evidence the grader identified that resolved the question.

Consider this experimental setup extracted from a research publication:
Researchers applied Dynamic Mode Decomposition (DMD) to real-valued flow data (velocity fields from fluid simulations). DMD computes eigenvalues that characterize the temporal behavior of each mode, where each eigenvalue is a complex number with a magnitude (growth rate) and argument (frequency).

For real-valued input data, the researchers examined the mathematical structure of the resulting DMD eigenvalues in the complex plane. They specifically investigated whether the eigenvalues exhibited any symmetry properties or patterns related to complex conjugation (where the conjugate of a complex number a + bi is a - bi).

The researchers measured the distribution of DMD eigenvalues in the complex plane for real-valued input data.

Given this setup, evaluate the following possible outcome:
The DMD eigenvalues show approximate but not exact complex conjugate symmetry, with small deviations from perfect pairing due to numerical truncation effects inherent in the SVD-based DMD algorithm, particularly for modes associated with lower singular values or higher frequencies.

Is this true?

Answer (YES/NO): NO